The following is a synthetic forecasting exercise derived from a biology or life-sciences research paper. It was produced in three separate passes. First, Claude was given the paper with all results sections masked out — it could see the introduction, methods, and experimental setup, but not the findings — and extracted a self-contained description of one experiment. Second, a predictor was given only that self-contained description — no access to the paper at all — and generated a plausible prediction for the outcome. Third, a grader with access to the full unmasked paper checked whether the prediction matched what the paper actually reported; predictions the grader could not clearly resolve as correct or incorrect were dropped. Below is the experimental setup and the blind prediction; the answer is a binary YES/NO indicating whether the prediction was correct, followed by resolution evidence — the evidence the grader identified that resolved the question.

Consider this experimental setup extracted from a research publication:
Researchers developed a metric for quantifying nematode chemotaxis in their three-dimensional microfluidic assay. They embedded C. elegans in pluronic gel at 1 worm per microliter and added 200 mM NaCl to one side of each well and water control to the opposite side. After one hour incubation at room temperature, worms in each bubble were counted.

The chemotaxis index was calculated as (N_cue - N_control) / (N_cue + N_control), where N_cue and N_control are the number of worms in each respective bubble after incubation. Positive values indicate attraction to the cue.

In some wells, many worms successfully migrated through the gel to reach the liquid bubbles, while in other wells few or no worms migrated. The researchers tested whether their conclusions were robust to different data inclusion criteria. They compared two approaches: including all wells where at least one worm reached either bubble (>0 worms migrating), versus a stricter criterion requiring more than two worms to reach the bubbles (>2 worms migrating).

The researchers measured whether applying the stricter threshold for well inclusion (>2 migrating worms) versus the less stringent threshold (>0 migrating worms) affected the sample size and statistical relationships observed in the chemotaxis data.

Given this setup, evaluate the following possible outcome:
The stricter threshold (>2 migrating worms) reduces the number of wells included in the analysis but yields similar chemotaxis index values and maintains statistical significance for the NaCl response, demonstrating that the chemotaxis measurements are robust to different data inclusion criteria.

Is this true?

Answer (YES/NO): YES